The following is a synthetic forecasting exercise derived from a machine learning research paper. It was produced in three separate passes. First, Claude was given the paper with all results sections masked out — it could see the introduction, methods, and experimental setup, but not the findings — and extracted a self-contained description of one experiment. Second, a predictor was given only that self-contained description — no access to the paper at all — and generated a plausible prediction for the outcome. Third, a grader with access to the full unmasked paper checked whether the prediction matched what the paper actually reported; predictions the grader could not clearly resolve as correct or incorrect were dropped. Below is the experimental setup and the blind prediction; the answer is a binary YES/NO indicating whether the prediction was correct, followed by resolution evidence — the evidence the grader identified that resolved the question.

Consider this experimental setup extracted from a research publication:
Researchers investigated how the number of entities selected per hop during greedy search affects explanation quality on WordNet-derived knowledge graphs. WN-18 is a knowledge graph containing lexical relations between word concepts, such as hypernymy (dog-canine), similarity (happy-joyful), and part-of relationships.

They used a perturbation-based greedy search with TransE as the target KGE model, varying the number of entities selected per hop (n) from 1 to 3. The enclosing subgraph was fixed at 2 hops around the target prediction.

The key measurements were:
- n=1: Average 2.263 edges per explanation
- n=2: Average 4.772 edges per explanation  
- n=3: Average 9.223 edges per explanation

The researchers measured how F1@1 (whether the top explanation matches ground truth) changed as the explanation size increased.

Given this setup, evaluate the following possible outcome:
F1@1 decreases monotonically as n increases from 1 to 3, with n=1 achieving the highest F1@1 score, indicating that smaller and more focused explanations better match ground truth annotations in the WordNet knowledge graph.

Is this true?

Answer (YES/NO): NO